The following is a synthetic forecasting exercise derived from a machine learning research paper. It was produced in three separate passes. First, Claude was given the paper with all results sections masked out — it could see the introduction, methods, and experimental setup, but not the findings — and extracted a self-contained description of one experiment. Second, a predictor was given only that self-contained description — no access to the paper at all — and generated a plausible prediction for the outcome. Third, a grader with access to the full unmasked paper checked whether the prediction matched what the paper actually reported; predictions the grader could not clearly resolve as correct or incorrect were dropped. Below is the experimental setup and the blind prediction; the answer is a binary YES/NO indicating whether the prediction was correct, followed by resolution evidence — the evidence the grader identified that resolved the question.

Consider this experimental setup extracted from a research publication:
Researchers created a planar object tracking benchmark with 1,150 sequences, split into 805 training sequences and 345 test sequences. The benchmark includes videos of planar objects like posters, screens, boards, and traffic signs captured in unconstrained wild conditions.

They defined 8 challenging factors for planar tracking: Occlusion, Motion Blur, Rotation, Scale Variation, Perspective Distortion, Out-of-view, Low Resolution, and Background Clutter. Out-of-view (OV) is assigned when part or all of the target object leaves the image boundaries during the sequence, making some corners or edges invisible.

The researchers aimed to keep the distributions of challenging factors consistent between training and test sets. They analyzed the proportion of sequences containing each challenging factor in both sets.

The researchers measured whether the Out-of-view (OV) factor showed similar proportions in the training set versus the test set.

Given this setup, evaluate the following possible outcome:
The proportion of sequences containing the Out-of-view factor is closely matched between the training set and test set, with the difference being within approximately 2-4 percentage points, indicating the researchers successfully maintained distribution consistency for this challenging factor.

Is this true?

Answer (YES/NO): NO